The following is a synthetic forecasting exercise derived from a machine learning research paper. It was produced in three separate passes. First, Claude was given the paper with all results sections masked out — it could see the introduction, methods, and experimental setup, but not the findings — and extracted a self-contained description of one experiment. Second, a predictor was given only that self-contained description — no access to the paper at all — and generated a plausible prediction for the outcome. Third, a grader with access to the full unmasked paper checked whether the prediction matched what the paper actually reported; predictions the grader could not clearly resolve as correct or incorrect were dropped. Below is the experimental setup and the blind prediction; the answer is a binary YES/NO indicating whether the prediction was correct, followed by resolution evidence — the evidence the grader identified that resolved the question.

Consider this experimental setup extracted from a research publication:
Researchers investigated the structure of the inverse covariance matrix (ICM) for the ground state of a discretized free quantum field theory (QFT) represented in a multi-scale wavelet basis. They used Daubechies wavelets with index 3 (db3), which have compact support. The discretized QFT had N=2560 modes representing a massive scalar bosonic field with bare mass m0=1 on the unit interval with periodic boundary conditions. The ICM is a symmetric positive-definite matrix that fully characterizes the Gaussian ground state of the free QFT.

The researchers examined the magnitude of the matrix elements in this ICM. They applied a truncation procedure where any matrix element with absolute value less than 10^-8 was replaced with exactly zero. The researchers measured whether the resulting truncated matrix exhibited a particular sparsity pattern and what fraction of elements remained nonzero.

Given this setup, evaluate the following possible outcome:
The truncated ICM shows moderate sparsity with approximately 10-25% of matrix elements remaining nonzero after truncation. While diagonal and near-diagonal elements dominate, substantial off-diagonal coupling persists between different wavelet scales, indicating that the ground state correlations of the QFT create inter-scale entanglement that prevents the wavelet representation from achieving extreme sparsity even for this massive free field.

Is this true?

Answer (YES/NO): NO